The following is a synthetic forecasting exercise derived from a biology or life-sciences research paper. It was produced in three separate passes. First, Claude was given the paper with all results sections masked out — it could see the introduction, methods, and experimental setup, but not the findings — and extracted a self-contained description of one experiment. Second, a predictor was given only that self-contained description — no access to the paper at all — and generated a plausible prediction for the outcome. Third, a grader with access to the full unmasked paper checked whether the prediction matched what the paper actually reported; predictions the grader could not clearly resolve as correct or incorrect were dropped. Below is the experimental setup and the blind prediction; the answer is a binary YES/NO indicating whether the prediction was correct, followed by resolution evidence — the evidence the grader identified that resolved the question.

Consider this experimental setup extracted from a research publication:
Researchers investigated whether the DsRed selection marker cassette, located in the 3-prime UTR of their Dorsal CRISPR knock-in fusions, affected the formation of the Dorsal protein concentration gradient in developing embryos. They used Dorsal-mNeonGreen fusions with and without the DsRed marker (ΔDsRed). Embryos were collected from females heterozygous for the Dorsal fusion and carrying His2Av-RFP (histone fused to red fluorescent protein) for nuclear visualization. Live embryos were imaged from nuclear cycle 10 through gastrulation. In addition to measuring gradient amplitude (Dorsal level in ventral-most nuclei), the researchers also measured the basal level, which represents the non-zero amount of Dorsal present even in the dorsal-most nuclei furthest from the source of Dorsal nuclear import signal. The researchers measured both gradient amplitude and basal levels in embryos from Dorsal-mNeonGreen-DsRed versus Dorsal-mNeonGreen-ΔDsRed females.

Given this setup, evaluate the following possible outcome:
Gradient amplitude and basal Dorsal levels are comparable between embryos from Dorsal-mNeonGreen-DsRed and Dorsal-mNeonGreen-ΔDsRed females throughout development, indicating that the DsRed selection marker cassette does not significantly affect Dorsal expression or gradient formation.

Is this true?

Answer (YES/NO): NO